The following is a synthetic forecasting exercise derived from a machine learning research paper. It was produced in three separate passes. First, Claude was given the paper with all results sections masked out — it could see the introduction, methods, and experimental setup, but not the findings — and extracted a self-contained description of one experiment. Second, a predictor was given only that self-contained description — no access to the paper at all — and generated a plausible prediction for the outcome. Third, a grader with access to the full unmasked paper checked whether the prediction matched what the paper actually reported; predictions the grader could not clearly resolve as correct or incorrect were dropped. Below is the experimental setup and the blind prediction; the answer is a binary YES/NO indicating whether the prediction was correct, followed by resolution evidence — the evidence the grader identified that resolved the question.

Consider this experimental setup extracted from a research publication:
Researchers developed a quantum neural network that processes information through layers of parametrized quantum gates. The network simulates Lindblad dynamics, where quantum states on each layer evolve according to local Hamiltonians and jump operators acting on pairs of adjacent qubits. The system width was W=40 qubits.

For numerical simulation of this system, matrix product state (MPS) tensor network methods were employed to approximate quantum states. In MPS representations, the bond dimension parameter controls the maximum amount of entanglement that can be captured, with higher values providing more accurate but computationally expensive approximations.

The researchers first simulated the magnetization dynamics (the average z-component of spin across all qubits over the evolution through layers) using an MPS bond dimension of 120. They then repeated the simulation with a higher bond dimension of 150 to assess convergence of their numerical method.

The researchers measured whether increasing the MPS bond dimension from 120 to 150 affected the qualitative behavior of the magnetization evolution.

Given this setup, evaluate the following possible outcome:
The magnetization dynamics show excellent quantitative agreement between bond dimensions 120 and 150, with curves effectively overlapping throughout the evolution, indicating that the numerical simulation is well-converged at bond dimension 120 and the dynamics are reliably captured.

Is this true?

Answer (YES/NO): NO